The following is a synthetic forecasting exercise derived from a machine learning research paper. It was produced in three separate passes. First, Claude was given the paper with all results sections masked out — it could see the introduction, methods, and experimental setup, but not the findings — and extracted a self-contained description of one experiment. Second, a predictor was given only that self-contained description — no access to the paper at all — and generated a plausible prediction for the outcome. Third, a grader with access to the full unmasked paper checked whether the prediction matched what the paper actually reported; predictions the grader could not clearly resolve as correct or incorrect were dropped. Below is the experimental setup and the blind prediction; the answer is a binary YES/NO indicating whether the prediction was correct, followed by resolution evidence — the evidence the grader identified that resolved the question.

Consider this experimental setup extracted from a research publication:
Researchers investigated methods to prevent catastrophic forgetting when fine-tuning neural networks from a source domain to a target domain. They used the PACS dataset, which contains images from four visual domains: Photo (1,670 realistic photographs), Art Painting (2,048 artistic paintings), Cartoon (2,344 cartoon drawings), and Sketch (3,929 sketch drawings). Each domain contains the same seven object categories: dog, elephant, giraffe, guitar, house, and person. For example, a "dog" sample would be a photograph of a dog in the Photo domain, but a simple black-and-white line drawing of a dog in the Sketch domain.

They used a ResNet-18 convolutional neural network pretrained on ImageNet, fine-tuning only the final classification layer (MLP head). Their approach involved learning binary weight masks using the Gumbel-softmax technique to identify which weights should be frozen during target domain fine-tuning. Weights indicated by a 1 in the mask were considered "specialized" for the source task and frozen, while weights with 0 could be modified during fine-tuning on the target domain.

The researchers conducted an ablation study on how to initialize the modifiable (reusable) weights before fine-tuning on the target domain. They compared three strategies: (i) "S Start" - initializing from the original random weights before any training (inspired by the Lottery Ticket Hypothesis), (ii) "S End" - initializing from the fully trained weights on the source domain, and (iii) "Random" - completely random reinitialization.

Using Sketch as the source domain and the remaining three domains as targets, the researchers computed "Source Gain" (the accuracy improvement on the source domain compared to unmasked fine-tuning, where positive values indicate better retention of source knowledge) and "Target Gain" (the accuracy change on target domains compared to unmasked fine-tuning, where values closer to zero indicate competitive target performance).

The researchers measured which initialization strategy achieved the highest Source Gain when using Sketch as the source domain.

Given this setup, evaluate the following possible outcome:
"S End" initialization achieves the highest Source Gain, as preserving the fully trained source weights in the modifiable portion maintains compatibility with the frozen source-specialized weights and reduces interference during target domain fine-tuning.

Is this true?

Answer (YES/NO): NO